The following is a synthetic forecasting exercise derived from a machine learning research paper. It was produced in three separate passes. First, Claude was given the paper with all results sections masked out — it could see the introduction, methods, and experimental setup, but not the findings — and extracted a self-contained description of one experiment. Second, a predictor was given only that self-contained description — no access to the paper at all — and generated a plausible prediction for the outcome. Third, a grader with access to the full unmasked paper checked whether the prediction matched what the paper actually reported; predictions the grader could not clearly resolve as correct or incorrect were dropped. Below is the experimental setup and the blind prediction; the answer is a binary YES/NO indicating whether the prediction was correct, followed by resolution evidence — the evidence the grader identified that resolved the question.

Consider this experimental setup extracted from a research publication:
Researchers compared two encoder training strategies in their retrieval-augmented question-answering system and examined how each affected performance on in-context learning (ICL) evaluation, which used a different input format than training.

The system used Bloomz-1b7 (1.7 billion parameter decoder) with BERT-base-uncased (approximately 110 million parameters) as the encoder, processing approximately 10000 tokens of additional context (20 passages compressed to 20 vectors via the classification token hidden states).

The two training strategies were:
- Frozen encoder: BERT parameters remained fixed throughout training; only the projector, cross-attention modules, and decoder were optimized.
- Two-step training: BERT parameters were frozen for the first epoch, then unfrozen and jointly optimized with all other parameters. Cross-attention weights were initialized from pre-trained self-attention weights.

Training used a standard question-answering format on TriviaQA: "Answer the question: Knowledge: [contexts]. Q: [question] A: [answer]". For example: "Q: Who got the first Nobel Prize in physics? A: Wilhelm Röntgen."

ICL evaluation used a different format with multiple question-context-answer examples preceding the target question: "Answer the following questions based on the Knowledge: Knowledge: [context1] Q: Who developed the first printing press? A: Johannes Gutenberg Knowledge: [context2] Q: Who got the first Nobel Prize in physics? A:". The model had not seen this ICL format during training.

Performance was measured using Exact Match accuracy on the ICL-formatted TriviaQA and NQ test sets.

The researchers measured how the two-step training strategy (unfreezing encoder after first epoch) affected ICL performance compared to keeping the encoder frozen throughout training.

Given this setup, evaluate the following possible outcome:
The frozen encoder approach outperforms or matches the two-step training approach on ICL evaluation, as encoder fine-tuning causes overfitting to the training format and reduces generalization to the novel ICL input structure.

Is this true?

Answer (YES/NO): YES